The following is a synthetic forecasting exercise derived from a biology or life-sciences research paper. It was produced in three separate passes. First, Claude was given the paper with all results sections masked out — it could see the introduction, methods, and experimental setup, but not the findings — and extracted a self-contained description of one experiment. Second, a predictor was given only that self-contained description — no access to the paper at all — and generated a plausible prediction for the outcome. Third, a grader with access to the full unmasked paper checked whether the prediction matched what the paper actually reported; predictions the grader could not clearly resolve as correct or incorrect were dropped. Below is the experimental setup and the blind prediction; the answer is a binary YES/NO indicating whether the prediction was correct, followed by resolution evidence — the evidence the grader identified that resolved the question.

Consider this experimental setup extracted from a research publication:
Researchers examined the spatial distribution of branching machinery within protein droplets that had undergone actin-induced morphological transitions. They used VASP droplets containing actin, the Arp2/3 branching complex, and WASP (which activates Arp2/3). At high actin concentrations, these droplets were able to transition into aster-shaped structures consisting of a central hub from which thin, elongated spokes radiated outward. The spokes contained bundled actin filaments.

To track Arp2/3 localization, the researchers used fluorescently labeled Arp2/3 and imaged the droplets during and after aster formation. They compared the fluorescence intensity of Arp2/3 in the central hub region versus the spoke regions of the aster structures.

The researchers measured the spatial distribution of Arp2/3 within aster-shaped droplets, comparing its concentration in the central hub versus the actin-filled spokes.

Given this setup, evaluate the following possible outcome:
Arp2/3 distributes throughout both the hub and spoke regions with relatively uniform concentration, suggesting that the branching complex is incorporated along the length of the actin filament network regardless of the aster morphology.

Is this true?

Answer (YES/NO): NO